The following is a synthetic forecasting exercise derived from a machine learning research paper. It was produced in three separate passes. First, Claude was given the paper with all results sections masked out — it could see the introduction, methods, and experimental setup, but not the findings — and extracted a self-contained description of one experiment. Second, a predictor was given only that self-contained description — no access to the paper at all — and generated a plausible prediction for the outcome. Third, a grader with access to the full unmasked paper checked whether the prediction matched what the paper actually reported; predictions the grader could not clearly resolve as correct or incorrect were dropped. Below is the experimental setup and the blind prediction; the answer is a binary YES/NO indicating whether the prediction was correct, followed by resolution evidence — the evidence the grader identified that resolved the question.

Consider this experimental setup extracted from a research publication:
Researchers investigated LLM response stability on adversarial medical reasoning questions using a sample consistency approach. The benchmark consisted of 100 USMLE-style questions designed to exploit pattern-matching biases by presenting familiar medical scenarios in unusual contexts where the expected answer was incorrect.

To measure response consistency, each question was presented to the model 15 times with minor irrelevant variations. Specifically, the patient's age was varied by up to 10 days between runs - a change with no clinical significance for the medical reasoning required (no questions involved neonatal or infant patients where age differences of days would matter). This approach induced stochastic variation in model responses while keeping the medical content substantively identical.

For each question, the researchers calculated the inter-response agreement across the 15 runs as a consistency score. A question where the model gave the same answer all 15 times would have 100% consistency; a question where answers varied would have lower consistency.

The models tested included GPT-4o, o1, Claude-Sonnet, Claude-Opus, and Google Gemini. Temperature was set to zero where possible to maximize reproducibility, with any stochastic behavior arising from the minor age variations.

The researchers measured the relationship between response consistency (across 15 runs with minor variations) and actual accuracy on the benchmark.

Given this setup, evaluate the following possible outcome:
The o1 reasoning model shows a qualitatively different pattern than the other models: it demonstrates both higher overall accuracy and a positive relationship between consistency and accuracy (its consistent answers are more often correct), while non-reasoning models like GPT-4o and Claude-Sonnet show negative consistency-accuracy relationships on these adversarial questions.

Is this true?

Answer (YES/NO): NO